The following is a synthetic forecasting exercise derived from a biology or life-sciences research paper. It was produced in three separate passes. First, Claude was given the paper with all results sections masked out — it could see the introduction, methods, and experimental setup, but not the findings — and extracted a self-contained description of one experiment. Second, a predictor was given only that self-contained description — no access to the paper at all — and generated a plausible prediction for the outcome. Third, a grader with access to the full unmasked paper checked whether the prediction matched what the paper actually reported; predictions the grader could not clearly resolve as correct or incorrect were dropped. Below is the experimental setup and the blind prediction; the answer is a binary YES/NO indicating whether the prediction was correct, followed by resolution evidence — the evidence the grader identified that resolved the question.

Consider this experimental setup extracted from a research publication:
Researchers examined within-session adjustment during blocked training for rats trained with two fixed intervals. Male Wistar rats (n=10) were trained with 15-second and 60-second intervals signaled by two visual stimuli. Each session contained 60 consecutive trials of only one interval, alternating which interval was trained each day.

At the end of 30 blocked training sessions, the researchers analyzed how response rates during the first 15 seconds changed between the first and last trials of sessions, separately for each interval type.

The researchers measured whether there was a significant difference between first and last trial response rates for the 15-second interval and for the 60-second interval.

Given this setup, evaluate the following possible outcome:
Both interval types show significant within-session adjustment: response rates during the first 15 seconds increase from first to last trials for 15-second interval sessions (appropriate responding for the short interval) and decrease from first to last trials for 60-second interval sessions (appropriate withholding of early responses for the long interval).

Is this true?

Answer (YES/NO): NO